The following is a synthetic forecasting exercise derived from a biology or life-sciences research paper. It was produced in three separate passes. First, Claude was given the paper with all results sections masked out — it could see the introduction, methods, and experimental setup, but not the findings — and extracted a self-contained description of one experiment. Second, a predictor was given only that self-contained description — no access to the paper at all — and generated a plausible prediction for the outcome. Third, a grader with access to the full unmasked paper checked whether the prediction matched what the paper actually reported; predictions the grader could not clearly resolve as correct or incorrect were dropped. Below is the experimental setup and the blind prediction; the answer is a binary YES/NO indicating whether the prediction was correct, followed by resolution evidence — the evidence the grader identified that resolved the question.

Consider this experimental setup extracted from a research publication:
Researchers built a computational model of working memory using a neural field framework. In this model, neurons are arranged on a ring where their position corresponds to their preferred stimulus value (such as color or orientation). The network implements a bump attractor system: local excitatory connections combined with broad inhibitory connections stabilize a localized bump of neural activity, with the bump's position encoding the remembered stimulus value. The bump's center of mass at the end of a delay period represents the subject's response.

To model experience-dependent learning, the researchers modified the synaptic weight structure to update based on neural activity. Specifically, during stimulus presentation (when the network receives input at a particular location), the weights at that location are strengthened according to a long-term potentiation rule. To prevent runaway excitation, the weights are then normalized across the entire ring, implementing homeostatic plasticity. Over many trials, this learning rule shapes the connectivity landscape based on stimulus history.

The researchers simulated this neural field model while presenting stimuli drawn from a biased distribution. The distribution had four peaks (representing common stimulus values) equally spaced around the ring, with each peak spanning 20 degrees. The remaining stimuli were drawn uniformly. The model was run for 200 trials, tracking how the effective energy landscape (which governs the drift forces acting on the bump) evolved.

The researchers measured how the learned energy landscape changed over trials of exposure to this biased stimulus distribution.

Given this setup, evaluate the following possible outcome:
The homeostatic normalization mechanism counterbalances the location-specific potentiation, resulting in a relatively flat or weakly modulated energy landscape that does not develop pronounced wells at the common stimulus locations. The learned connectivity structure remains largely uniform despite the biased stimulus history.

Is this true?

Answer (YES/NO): NO